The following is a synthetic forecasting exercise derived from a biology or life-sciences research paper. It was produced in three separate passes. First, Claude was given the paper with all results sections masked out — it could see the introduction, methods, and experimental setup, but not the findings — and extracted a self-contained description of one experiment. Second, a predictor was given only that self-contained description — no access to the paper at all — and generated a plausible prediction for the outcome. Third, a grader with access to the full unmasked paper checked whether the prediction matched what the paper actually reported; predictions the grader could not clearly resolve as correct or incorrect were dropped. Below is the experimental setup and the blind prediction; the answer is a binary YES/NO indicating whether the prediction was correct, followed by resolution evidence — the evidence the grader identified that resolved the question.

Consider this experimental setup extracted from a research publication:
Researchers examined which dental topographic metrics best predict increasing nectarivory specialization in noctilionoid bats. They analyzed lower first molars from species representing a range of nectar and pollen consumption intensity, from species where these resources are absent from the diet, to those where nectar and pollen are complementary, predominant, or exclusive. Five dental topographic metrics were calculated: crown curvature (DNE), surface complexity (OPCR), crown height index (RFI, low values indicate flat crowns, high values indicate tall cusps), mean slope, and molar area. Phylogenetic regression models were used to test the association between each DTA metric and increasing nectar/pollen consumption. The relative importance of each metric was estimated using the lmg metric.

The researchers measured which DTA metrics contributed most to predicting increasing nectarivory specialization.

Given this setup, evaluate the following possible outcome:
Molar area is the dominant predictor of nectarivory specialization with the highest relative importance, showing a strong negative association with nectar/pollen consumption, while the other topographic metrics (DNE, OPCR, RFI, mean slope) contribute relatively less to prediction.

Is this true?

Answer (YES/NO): NO